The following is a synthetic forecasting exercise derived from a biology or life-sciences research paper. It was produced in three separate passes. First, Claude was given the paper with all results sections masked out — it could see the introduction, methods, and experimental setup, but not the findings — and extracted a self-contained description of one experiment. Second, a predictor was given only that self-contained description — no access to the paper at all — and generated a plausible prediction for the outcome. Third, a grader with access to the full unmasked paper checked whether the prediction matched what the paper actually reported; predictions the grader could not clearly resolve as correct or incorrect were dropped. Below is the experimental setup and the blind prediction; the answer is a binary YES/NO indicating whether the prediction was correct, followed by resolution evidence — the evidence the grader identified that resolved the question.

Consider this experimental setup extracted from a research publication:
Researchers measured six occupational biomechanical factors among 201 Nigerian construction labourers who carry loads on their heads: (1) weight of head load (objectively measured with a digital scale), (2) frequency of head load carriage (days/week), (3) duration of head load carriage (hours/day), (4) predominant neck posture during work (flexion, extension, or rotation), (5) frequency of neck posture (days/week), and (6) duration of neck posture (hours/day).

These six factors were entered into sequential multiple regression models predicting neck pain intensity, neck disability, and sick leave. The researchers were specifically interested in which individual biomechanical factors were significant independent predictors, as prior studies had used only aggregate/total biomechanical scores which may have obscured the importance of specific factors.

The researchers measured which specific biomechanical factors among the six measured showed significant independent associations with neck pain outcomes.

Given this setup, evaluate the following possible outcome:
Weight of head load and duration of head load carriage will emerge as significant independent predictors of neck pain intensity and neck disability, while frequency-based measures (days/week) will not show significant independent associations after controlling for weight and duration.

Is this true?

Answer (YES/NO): NO